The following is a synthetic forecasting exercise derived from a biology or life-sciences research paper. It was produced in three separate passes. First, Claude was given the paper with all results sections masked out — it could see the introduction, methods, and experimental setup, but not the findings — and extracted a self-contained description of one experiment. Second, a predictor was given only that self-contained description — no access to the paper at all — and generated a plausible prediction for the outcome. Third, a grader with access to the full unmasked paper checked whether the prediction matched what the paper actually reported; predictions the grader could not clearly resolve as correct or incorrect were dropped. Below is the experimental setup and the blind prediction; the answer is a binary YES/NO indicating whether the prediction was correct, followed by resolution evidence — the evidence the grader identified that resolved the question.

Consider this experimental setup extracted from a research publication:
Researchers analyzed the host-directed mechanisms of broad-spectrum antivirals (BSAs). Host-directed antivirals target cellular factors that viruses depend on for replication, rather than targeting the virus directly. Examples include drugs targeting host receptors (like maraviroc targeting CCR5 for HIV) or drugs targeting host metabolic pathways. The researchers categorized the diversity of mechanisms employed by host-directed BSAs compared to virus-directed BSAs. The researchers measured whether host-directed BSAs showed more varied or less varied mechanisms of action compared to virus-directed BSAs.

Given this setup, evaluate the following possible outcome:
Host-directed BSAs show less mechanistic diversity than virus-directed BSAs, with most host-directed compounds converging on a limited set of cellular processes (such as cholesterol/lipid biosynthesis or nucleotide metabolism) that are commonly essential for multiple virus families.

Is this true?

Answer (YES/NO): NO